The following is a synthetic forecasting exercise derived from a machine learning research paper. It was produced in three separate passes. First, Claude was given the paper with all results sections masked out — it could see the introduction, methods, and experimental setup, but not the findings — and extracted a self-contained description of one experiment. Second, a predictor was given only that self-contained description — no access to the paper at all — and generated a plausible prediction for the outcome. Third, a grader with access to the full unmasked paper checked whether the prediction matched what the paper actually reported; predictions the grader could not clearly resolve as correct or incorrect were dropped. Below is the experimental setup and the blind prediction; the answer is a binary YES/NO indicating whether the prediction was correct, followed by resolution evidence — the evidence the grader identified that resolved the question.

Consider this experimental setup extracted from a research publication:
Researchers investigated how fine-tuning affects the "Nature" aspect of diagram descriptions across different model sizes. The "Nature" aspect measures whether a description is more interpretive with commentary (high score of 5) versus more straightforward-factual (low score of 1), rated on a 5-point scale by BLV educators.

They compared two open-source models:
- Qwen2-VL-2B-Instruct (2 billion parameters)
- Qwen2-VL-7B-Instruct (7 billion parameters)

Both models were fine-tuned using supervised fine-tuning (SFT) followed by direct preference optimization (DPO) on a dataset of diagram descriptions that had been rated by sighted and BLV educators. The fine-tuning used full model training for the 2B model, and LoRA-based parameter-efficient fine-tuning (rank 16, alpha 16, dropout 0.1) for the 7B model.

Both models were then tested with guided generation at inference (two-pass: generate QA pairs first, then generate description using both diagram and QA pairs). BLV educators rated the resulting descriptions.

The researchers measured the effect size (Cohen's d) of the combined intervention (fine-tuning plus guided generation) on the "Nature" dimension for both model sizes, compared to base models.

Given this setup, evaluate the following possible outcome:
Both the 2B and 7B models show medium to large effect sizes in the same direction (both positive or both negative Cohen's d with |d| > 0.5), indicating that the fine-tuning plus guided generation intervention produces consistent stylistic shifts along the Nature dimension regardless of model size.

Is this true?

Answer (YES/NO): NO